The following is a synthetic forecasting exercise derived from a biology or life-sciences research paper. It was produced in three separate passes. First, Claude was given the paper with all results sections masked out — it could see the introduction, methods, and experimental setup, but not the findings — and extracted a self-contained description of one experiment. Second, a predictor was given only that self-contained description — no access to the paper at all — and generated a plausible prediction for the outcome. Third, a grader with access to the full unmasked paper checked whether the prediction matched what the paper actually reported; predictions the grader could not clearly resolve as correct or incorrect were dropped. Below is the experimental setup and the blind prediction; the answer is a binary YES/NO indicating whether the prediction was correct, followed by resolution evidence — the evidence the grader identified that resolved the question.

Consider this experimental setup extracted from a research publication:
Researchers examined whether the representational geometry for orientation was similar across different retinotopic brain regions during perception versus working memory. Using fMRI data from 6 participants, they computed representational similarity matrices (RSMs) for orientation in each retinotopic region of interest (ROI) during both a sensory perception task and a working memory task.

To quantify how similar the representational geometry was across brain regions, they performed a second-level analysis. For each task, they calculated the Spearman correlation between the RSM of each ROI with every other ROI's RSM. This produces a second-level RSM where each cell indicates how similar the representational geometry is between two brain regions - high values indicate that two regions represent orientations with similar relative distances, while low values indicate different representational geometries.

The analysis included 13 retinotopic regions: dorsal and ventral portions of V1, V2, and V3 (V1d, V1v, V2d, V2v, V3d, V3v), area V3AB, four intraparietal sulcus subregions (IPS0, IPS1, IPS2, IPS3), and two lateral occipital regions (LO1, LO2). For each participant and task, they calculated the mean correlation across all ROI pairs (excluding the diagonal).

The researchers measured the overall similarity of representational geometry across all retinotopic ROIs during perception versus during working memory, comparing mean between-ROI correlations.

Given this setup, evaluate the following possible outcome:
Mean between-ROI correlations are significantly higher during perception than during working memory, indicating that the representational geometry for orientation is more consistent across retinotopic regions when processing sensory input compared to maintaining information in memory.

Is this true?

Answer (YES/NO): NO